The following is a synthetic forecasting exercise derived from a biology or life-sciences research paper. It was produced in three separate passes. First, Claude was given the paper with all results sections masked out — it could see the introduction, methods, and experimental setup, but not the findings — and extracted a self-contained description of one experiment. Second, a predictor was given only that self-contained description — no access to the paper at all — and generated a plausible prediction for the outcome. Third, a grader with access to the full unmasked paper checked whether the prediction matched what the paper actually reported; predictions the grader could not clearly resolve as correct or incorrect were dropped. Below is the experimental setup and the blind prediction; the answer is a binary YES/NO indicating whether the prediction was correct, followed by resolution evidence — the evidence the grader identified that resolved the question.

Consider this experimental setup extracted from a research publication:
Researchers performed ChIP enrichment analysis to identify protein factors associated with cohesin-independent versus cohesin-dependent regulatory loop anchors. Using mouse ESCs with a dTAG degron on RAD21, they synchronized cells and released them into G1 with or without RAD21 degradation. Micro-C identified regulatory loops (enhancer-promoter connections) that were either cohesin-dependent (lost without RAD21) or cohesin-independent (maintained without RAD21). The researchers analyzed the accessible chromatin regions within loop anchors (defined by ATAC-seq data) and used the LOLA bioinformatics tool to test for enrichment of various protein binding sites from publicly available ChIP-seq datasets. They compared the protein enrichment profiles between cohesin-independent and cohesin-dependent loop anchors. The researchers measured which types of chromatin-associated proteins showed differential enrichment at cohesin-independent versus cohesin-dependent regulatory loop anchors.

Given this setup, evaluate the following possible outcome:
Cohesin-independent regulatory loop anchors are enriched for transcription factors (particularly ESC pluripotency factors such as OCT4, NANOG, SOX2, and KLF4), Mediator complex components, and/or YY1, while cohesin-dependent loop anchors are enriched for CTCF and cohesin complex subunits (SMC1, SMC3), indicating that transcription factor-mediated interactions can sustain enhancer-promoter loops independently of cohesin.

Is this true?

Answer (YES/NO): YES